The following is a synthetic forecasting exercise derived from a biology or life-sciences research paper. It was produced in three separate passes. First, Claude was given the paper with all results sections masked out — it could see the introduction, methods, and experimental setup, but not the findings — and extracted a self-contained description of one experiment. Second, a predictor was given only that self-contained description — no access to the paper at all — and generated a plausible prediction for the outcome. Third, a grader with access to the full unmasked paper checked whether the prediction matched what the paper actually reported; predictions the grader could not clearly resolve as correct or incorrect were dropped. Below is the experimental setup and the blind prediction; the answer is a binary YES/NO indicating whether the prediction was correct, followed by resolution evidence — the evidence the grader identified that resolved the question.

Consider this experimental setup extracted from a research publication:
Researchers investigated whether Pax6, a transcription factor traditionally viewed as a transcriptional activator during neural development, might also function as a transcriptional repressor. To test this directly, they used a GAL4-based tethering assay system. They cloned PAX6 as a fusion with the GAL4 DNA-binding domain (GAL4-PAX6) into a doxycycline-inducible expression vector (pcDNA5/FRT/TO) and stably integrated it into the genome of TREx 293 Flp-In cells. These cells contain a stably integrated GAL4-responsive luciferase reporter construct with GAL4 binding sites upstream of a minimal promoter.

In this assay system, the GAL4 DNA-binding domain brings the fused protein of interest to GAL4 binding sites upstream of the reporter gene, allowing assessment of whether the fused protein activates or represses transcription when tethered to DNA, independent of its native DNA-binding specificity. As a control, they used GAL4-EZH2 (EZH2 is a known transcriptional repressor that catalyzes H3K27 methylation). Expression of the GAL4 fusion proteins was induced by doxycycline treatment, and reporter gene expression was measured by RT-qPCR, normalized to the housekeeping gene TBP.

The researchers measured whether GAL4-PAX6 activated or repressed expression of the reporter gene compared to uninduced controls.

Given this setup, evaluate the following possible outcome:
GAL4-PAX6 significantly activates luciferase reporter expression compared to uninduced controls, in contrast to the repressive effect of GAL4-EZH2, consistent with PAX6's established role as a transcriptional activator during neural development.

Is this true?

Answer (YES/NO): NO